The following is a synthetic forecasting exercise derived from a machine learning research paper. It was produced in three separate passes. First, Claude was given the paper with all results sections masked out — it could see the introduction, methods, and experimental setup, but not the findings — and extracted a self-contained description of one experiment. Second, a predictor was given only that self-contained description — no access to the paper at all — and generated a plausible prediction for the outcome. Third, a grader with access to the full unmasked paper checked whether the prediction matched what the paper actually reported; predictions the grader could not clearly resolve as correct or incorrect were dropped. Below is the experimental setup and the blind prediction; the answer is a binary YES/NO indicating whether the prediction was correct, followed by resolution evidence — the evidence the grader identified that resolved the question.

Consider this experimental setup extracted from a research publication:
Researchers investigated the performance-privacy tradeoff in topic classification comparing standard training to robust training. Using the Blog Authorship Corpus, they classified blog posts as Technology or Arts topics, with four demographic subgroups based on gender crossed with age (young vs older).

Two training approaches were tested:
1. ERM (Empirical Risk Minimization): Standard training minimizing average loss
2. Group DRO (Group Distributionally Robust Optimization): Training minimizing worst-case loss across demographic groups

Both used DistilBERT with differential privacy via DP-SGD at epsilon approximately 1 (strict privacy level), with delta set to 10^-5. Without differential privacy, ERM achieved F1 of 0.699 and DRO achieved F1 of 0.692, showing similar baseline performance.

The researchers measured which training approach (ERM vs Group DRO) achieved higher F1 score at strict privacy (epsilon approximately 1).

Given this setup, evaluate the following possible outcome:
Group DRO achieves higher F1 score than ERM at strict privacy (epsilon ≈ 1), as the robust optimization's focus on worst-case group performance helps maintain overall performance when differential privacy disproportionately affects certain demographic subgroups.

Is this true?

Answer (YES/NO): NO